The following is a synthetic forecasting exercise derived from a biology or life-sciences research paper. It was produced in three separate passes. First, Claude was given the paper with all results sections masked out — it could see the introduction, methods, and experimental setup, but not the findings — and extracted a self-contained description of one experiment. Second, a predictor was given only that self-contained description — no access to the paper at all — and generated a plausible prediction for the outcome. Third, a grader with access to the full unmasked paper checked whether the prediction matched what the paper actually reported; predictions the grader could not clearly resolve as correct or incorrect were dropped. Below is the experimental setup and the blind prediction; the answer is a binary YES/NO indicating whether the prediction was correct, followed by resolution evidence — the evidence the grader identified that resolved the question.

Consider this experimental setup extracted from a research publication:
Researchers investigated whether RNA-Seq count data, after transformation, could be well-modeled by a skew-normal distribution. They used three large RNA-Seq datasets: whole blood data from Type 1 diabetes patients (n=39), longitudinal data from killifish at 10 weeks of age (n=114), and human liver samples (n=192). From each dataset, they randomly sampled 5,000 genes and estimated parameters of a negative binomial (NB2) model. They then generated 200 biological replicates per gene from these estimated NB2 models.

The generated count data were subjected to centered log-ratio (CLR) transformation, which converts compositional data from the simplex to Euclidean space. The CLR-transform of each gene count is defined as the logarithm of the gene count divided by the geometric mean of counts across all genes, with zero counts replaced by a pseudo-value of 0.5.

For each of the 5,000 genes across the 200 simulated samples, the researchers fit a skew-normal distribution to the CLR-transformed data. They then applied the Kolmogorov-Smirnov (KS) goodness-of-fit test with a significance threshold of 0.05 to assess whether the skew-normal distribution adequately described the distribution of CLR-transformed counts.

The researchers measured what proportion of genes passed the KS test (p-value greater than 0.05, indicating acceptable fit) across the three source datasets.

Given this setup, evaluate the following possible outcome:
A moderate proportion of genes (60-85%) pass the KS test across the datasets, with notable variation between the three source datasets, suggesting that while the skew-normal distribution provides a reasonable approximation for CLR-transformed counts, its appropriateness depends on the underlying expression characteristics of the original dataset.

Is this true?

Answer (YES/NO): NO